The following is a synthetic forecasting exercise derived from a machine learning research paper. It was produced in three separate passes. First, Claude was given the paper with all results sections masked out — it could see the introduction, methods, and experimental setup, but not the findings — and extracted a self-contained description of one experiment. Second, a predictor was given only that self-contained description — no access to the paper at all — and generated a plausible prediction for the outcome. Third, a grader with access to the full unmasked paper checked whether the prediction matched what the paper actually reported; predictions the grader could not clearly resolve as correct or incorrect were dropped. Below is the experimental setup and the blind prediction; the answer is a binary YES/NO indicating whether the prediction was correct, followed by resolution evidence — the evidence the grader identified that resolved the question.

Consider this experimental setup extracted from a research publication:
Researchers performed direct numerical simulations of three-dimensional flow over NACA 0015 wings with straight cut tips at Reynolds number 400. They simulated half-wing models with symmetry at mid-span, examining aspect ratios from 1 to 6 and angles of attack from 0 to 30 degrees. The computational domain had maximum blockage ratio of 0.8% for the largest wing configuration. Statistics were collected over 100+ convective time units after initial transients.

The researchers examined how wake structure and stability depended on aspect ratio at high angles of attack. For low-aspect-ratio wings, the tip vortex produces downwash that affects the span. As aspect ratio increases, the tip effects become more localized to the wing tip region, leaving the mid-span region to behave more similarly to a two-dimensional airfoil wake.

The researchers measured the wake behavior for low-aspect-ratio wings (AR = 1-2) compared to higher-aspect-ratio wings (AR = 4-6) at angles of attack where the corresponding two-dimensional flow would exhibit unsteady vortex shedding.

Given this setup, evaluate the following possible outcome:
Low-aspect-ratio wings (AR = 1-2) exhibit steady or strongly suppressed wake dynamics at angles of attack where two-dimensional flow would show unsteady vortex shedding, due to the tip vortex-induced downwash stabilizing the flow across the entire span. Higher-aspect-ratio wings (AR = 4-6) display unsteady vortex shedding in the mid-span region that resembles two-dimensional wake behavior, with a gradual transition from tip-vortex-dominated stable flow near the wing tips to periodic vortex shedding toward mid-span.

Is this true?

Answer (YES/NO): YES